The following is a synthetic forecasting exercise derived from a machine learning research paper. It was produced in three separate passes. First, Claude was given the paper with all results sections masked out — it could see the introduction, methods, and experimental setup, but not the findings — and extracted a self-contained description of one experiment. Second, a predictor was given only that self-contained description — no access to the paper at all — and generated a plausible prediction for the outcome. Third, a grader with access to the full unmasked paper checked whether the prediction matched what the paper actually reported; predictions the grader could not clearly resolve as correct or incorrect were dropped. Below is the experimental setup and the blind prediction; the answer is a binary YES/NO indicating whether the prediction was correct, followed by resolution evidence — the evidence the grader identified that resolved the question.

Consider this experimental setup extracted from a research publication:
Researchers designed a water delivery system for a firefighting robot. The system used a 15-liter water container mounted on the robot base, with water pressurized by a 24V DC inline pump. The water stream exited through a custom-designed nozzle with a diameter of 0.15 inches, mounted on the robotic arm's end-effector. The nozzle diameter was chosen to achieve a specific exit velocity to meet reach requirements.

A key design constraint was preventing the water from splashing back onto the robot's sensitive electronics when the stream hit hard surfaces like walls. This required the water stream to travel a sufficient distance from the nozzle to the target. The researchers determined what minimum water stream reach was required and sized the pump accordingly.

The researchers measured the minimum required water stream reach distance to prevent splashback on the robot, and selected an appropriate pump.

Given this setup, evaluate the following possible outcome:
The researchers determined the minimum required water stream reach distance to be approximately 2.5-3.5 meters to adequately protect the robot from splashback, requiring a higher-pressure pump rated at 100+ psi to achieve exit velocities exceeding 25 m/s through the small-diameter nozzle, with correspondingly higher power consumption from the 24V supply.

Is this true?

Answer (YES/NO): NO